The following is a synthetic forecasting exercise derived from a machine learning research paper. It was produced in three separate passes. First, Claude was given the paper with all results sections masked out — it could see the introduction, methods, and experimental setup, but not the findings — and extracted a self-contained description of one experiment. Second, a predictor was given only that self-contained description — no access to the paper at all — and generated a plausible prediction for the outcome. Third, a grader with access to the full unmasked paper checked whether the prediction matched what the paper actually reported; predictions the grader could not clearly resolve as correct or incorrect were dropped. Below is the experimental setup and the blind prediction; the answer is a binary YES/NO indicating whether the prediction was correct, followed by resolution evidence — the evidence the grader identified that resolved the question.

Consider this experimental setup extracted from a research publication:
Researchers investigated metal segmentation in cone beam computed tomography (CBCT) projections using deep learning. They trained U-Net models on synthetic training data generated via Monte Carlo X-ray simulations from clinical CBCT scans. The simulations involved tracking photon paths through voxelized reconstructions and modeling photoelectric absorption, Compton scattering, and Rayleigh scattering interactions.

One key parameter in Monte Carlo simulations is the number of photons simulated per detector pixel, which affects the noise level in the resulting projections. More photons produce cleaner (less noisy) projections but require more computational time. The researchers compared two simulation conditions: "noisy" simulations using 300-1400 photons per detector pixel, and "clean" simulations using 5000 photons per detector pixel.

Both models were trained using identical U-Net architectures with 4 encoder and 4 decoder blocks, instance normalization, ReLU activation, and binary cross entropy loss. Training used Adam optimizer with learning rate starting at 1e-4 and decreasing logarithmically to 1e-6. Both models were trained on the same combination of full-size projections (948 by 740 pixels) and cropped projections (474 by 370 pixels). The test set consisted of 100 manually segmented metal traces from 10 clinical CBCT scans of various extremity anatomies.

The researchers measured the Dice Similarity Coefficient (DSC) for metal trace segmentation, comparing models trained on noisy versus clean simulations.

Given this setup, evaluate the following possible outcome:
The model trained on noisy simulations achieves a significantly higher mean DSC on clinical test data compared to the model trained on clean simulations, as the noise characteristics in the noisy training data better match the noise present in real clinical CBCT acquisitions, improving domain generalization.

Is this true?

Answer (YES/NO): NO